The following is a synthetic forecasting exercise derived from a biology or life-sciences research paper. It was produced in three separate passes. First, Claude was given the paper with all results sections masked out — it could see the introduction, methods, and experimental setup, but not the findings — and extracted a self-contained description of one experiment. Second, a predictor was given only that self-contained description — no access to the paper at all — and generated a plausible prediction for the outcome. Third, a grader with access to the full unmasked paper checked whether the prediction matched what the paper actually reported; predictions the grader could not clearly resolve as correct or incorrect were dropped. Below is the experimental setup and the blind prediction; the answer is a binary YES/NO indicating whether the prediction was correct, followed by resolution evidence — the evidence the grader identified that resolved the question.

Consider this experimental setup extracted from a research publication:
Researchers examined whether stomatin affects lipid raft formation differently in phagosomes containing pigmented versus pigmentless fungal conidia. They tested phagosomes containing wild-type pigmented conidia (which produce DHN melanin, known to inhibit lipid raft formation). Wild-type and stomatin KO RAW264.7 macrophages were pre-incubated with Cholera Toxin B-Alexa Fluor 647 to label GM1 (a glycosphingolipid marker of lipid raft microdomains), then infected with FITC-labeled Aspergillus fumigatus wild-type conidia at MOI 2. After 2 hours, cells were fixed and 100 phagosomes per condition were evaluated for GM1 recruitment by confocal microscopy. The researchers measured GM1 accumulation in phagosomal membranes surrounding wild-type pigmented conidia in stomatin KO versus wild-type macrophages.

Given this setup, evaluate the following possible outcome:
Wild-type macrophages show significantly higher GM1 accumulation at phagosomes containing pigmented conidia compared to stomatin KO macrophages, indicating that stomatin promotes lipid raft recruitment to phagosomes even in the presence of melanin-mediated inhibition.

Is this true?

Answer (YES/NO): NO